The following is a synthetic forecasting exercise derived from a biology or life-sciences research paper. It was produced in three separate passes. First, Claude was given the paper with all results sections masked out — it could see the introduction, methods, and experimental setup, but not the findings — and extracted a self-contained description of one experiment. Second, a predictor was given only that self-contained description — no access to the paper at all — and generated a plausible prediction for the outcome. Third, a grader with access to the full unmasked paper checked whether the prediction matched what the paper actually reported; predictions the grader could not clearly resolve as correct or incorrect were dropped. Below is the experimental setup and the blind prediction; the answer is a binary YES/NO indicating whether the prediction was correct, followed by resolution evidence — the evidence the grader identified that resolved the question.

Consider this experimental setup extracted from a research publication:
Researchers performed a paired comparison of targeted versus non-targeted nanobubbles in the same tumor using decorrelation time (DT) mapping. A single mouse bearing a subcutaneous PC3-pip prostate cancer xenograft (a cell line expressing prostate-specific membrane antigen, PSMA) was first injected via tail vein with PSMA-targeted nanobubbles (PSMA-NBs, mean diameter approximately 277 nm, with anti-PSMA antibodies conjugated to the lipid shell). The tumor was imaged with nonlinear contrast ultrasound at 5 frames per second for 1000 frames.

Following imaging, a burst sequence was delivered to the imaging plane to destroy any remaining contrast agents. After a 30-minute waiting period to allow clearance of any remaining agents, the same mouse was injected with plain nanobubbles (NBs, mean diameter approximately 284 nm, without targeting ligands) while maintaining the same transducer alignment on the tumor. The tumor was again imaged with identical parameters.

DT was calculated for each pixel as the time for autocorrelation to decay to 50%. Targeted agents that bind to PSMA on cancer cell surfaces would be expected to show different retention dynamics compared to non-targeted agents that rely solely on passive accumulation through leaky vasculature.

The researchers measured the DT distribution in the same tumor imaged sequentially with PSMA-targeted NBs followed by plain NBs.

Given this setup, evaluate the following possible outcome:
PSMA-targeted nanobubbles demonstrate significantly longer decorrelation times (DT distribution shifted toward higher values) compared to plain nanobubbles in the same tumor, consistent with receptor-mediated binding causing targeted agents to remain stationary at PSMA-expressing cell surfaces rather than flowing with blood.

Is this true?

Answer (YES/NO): YES